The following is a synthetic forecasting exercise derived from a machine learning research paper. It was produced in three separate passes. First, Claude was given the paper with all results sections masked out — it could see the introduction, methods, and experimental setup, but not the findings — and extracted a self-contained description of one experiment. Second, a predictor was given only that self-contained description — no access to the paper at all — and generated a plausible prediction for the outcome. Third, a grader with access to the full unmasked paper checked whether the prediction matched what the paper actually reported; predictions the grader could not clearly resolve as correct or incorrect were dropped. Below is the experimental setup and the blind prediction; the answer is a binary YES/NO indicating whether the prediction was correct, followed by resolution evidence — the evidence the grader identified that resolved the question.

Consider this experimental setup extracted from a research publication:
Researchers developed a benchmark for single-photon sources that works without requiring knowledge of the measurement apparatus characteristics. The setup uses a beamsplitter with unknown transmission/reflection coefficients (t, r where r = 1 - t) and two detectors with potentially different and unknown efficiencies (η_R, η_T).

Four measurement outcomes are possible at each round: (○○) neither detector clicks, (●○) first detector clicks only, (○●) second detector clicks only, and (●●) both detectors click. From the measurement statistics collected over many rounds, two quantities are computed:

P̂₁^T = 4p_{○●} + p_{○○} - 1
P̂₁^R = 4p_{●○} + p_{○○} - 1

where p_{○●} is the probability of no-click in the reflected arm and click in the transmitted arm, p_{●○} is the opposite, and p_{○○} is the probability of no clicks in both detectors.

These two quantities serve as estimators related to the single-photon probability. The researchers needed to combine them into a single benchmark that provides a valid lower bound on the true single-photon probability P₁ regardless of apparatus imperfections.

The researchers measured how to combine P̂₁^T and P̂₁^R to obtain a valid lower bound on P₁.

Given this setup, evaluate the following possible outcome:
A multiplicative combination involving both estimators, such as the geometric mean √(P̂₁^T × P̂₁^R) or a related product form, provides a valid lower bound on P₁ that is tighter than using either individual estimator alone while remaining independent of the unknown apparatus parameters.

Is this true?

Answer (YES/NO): NO